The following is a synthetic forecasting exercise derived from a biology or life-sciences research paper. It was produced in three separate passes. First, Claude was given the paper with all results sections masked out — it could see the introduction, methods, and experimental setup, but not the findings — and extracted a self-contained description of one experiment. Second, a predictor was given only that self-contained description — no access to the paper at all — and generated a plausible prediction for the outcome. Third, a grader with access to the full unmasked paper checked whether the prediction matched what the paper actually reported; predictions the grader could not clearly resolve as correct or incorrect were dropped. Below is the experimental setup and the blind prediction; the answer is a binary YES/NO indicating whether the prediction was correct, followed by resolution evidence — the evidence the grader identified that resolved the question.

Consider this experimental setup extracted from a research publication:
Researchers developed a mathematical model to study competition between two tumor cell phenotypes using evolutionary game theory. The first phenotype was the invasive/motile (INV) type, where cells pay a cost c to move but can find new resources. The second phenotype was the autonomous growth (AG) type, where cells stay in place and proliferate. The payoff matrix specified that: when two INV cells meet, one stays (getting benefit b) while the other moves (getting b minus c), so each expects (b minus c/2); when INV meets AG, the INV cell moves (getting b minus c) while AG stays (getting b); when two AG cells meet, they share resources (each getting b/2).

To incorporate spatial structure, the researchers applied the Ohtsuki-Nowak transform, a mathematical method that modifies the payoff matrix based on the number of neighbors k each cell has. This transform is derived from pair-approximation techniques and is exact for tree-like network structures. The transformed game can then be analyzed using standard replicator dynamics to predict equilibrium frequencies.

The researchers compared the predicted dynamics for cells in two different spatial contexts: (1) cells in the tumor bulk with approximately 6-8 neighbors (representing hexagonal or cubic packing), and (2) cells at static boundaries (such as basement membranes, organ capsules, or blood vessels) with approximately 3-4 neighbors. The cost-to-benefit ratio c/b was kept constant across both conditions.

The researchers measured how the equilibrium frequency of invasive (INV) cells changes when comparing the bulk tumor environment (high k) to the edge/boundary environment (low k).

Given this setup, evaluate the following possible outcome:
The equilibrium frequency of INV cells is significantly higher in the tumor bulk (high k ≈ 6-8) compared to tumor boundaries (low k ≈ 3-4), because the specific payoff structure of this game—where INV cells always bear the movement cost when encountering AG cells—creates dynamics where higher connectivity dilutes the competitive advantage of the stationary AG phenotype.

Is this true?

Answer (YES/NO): NO